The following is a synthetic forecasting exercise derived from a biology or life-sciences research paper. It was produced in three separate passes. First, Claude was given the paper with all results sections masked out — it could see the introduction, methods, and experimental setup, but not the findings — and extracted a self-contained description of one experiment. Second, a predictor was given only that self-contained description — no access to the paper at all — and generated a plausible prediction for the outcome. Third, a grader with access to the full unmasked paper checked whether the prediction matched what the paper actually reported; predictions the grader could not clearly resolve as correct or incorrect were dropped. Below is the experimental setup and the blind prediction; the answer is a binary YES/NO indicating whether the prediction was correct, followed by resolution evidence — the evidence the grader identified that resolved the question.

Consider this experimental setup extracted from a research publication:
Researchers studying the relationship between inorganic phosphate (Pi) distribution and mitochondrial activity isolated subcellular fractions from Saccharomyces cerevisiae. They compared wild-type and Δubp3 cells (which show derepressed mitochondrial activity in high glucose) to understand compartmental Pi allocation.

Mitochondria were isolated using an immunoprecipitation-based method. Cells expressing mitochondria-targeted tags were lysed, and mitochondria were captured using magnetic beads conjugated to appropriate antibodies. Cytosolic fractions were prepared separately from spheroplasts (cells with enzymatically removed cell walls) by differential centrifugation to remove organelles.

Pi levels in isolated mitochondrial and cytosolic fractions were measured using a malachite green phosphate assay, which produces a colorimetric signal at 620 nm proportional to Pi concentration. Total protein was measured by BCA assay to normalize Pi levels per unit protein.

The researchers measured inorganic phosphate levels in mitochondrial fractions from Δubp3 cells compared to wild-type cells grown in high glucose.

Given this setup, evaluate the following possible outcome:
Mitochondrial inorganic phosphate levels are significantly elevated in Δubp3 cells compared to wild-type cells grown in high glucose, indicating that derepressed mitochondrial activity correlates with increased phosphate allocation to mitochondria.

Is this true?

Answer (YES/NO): YES